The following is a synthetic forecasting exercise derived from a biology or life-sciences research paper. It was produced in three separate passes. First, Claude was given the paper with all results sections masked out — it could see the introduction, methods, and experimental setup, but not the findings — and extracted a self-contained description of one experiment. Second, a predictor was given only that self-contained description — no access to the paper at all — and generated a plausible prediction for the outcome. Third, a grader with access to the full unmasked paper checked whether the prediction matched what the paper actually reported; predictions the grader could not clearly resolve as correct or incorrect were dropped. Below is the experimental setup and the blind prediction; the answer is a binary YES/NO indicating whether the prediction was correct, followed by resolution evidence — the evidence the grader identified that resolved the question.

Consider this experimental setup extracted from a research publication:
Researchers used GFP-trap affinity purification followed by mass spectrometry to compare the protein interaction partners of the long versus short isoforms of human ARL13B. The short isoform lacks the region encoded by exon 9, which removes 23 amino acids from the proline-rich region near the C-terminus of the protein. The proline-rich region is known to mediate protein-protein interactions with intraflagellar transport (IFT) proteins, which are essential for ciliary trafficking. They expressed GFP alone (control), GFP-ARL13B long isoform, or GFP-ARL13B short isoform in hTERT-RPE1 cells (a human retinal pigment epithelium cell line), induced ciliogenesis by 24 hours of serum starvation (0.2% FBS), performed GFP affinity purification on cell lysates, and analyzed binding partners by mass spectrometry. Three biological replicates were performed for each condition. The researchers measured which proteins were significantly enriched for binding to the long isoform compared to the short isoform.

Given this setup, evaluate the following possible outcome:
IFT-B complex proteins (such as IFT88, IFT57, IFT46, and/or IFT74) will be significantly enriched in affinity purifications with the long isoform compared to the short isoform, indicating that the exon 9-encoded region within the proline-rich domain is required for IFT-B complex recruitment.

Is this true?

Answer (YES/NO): YES